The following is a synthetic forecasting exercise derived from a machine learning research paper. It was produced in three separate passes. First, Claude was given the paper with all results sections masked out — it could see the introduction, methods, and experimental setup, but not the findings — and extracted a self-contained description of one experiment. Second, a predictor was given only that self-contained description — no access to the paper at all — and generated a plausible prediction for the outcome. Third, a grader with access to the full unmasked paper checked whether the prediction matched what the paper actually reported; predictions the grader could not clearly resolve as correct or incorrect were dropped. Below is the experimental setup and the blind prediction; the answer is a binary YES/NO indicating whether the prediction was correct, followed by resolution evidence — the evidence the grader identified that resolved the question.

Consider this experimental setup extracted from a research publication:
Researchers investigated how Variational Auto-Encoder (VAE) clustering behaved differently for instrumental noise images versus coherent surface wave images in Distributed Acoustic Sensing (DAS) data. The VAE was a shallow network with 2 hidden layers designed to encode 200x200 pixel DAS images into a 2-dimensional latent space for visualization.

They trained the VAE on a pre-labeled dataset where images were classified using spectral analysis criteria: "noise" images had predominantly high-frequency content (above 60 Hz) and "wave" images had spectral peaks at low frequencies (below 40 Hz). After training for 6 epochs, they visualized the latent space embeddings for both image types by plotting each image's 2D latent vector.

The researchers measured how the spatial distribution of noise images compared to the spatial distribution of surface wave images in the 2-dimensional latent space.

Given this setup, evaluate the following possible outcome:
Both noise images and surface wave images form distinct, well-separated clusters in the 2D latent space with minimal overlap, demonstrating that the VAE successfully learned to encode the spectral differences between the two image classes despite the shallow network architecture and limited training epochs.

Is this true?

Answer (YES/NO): NO